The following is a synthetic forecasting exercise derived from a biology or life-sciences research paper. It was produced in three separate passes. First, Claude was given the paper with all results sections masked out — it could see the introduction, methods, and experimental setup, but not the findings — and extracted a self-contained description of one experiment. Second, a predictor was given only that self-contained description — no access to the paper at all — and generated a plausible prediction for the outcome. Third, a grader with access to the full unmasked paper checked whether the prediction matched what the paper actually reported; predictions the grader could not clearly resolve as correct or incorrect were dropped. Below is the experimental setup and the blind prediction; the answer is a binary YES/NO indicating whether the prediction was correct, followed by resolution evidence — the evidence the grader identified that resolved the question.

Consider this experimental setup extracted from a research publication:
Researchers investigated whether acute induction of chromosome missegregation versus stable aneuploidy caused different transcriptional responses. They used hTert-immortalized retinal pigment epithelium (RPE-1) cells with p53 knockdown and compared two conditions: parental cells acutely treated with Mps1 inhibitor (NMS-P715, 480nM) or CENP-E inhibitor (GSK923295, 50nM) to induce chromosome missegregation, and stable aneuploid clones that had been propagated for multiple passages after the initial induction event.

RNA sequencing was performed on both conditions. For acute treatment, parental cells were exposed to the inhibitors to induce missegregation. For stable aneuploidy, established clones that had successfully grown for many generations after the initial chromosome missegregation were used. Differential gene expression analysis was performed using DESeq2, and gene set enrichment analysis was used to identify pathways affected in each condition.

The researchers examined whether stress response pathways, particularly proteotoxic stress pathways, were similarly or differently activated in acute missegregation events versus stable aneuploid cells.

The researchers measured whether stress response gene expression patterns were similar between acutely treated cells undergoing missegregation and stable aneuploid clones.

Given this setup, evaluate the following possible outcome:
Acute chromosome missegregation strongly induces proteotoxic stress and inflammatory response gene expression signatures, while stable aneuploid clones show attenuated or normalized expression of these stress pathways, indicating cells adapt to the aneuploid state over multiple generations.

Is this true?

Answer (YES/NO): NO